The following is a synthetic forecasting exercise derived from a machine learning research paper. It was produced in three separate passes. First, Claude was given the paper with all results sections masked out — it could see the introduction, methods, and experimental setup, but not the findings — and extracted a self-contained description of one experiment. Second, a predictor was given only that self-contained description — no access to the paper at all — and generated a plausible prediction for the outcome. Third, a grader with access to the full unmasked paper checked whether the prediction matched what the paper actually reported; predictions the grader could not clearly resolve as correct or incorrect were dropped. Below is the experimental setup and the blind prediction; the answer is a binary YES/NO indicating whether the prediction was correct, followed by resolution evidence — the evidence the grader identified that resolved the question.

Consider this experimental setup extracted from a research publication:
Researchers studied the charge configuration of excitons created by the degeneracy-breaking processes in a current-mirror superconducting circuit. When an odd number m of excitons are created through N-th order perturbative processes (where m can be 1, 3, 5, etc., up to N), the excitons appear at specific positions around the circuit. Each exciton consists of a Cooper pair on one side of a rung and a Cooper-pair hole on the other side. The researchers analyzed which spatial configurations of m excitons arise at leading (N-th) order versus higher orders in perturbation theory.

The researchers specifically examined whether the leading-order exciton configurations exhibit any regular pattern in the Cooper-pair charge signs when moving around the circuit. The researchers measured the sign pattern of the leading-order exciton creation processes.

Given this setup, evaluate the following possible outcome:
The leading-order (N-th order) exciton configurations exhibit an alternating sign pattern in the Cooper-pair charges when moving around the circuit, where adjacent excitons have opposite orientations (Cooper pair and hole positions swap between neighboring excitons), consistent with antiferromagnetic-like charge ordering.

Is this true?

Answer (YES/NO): YES